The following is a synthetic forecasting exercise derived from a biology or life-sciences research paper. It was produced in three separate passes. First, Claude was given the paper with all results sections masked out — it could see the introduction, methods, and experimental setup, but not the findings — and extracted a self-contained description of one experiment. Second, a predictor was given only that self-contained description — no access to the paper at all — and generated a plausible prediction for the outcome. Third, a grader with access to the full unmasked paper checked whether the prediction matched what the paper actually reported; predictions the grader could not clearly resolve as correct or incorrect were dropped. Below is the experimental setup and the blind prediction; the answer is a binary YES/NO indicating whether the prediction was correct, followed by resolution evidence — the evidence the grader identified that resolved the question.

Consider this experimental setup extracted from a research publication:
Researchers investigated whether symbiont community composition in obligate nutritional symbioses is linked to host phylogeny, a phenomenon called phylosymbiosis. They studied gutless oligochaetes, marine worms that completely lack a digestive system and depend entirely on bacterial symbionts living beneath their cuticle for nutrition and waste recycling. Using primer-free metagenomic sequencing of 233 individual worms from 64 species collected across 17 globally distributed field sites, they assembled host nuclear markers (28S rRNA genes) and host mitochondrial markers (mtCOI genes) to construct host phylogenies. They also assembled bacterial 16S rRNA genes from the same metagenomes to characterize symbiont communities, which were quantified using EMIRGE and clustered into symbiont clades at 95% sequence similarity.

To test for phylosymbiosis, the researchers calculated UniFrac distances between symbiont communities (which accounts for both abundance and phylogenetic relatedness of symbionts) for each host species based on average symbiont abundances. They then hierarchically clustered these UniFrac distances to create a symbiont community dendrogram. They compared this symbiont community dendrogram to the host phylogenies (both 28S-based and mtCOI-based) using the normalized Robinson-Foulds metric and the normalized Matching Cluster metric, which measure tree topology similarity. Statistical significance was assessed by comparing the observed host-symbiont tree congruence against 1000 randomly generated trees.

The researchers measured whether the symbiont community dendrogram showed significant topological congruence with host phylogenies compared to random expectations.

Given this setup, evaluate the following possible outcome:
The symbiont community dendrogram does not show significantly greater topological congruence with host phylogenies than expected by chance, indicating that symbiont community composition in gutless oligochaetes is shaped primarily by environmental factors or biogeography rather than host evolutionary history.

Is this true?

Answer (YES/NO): NO